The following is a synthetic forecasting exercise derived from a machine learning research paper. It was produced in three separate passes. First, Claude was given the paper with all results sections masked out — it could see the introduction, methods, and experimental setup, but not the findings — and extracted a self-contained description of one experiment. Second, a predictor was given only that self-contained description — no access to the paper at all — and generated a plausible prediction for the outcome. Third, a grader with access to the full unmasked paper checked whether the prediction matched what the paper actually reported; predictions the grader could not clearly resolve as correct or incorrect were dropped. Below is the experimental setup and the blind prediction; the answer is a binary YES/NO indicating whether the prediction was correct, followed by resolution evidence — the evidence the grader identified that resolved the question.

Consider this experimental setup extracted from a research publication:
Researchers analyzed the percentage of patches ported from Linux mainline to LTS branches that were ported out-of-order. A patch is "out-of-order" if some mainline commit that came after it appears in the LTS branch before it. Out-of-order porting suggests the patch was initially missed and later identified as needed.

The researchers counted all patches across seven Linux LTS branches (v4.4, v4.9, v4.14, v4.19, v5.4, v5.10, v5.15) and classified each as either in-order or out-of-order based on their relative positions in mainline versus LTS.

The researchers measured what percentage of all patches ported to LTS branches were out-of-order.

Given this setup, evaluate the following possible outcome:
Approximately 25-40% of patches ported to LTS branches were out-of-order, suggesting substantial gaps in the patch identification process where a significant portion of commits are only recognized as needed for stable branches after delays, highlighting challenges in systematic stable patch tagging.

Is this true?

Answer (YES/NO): YES